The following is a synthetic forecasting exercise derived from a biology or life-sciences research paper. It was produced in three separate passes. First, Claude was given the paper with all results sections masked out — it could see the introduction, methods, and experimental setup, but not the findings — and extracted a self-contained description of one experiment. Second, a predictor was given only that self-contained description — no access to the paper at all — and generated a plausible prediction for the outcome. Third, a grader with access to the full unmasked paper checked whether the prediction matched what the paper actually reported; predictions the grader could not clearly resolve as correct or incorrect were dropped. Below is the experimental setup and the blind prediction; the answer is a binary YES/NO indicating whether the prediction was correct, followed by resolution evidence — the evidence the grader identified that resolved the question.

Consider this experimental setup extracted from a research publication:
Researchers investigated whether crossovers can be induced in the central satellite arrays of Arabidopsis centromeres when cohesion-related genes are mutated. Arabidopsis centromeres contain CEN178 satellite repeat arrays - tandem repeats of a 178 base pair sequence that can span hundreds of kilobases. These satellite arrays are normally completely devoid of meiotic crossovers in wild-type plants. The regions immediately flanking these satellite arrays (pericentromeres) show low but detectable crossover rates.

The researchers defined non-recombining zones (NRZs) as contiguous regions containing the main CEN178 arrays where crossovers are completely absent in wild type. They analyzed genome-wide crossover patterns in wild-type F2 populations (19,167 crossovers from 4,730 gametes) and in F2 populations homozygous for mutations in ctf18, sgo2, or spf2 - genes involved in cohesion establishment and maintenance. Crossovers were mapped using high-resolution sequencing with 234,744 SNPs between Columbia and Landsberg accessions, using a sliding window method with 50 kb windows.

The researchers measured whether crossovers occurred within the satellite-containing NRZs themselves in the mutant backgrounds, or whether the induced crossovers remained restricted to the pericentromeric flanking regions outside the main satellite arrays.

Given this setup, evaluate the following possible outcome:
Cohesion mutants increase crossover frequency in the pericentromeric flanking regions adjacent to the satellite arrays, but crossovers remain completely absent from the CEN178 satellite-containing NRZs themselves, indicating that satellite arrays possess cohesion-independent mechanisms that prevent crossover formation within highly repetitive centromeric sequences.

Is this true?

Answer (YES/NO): NO